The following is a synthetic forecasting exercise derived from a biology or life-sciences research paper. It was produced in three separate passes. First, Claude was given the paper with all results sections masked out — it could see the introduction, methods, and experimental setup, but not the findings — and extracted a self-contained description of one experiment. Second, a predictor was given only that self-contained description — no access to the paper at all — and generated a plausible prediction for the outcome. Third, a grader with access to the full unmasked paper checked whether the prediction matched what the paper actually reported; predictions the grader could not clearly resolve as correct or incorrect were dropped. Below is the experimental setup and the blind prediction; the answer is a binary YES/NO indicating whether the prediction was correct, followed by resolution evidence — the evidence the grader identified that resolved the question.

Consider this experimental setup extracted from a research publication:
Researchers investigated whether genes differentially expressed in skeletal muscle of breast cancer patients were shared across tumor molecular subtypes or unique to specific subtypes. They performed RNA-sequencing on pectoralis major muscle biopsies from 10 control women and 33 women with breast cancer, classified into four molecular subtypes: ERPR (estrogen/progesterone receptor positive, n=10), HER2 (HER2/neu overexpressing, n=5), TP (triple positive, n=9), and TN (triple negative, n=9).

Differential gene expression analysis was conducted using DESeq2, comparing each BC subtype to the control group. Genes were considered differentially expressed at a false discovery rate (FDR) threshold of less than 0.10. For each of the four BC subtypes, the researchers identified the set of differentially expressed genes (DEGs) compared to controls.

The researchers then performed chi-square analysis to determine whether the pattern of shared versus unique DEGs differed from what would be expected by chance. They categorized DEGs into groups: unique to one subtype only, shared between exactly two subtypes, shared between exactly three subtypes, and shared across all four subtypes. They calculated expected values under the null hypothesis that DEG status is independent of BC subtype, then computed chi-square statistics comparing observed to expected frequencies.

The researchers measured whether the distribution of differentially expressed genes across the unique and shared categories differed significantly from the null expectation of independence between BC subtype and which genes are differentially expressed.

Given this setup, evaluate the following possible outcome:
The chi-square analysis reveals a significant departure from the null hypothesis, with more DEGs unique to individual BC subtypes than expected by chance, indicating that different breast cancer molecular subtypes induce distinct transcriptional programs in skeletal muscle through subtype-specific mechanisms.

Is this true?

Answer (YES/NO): NO